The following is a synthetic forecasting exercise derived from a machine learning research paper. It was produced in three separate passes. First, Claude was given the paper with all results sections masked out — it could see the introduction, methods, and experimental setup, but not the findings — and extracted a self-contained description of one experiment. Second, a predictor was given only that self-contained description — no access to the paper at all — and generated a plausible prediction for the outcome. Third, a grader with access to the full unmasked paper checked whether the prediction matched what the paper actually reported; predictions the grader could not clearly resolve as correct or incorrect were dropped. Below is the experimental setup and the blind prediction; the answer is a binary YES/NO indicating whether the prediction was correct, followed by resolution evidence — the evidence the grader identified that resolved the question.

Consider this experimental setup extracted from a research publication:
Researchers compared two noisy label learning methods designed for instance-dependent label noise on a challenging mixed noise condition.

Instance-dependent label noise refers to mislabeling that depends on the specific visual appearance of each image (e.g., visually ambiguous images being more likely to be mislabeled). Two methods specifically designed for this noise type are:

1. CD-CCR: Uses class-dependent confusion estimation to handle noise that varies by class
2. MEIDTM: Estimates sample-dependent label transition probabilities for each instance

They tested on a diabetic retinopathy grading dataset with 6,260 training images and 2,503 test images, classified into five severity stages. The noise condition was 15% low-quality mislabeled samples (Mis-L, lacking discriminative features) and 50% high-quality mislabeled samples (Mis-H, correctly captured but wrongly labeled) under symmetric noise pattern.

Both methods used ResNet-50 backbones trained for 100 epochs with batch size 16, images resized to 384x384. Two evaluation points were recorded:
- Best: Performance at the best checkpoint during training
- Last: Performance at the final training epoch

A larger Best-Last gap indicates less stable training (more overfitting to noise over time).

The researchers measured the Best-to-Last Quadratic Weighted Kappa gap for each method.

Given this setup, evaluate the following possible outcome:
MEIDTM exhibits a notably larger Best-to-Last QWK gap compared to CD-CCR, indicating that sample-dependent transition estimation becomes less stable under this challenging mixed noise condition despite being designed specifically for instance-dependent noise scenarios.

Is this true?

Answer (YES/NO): YES